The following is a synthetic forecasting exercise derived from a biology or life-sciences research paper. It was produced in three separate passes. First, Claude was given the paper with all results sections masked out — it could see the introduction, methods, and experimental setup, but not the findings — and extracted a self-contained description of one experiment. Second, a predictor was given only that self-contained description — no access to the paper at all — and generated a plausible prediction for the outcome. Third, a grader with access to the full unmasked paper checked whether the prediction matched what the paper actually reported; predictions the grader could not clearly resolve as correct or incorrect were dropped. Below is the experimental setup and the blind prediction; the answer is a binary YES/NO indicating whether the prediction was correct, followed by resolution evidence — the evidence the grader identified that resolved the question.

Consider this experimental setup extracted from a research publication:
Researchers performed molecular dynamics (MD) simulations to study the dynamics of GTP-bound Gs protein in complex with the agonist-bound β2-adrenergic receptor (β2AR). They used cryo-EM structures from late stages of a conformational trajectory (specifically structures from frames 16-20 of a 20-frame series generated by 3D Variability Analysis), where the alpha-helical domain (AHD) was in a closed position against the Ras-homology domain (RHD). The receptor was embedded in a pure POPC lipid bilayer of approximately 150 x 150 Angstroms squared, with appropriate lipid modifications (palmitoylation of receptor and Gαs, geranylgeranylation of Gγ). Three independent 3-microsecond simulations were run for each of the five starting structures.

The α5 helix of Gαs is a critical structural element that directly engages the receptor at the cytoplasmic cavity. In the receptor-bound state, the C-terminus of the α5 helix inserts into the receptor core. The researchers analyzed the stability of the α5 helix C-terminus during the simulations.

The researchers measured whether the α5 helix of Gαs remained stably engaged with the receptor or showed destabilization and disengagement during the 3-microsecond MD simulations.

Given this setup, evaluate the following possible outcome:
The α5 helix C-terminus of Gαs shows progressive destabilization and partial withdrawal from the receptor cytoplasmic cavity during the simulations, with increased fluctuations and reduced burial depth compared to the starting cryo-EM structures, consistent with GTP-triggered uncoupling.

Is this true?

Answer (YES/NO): YES